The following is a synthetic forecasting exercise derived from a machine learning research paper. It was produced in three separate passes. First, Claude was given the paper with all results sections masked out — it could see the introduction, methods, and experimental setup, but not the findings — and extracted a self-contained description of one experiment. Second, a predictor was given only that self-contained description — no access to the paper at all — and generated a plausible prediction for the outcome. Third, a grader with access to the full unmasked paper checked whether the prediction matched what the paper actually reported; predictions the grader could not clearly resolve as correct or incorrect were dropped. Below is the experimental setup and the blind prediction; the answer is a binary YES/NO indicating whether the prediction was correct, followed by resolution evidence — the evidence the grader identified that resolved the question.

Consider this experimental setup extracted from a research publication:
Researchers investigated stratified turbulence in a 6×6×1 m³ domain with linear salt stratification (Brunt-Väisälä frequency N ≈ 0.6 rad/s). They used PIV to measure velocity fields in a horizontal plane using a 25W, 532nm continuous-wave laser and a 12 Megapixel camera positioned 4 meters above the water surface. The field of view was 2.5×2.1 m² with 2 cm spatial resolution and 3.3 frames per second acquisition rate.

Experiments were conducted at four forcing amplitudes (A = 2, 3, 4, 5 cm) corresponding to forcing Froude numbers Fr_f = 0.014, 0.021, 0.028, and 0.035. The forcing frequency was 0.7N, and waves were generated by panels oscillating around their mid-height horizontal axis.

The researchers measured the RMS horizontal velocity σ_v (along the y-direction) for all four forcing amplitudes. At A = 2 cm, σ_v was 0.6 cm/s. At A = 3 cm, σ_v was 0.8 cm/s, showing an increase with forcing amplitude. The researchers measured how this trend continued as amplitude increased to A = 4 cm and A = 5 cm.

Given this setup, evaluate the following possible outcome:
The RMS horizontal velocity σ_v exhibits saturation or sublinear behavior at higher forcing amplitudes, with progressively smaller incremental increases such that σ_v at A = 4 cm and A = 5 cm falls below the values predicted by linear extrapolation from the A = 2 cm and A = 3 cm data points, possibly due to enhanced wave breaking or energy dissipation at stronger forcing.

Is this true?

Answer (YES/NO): NO